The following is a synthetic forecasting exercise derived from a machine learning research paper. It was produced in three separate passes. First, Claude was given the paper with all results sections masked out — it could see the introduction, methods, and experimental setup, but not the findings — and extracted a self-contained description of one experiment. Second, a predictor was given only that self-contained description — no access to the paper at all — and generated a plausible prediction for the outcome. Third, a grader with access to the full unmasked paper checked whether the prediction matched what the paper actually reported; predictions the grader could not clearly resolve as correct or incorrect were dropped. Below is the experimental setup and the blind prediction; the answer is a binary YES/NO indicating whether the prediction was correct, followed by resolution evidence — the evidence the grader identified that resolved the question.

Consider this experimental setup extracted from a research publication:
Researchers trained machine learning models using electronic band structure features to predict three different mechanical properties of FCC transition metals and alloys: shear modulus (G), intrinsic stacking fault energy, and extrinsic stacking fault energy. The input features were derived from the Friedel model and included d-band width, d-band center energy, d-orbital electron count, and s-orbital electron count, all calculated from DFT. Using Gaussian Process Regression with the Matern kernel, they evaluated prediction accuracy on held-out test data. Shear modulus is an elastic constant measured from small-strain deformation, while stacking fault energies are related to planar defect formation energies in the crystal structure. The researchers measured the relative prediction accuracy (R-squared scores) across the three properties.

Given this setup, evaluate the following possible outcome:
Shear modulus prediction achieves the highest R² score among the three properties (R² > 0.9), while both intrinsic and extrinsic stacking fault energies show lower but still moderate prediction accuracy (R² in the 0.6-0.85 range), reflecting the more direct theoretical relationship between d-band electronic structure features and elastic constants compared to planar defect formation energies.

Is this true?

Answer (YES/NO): NO